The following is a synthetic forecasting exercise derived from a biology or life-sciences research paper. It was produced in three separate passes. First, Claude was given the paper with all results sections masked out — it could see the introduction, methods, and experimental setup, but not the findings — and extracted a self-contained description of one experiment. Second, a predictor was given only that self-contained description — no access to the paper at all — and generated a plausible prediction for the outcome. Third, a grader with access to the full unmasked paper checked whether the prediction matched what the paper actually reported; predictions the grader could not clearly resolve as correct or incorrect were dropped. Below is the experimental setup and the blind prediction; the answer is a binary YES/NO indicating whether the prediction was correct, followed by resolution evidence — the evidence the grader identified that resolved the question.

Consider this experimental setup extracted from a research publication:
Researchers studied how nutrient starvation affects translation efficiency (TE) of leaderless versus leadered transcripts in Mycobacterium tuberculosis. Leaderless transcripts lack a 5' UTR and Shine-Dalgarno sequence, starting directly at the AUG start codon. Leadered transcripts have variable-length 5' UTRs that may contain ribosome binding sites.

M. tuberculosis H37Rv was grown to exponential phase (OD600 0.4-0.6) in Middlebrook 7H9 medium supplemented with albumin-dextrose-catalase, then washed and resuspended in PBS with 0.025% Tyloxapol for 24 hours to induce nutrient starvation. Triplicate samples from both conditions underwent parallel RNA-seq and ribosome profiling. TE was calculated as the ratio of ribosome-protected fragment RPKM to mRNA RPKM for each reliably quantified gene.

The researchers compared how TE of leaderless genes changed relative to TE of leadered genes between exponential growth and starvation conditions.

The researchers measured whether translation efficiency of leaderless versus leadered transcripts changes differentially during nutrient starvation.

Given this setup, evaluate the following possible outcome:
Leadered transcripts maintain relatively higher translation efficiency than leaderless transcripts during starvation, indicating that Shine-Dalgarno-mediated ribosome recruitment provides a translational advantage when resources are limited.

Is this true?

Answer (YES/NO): YES